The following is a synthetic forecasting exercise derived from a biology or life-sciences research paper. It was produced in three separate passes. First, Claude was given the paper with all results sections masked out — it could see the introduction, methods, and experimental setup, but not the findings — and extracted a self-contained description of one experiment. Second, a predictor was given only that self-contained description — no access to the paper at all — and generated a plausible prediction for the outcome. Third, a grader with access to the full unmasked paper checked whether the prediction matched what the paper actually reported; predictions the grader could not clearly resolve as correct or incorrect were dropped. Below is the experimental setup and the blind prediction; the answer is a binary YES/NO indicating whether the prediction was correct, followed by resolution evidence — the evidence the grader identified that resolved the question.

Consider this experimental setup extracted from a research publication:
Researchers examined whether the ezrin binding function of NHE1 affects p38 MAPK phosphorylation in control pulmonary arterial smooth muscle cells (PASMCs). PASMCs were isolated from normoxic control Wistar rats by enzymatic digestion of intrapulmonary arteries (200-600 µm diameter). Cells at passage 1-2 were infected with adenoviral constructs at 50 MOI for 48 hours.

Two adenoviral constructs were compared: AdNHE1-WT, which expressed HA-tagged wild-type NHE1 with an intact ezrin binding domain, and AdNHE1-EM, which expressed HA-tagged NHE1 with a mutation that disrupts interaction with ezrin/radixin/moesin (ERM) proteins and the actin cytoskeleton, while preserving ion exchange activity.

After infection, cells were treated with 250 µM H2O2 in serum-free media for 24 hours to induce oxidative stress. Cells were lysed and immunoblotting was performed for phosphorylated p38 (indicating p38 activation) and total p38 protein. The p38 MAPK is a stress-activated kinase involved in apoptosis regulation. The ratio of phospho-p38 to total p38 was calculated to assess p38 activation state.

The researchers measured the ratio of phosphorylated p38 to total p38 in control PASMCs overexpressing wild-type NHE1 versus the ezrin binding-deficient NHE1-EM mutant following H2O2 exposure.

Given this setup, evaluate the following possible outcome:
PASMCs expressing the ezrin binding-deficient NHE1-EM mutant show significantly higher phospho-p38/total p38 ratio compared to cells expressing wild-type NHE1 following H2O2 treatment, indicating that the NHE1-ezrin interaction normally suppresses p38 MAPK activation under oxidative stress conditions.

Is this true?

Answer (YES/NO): NO